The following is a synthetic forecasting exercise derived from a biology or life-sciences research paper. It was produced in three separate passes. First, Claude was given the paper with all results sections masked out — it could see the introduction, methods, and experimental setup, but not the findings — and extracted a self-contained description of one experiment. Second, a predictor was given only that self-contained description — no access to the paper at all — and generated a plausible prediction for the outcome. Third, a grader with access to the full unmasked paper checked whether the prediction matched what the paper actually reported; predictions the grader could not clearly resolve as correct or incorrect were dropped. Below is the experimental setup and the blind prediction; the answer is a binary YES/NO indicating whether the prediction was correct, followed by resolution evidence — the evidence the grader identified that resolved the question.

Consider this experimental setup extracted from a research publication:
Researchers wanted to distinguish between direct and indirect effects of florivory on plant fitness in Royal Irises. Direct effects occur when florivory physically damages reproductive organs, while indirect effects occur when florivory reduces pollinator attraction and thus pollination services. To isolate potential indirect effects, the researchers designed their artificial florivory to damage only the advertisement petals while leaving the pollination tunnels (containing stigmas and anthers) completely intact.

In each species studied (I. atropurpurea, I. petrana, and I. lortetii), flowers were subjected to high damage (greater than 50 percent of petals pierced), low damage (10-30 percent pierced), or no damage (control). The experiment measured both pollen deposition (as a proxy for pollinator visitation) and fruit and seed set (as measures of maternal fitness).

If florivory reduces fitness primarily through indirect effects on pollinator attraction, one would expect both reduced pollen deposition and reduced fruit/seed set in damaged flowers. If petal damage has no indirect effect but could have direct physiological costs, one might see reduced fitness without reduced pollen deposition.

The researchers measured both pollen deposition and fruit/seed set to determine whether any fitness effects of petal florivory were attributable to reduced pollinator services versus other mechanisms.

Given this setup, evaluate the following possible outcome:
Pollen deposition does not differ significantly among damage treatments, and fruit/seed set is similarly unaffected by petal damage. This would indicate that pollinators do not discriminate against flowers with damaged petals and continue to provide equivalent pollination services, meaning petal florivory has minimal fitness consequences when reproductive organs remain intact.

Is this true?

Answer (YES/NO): NO